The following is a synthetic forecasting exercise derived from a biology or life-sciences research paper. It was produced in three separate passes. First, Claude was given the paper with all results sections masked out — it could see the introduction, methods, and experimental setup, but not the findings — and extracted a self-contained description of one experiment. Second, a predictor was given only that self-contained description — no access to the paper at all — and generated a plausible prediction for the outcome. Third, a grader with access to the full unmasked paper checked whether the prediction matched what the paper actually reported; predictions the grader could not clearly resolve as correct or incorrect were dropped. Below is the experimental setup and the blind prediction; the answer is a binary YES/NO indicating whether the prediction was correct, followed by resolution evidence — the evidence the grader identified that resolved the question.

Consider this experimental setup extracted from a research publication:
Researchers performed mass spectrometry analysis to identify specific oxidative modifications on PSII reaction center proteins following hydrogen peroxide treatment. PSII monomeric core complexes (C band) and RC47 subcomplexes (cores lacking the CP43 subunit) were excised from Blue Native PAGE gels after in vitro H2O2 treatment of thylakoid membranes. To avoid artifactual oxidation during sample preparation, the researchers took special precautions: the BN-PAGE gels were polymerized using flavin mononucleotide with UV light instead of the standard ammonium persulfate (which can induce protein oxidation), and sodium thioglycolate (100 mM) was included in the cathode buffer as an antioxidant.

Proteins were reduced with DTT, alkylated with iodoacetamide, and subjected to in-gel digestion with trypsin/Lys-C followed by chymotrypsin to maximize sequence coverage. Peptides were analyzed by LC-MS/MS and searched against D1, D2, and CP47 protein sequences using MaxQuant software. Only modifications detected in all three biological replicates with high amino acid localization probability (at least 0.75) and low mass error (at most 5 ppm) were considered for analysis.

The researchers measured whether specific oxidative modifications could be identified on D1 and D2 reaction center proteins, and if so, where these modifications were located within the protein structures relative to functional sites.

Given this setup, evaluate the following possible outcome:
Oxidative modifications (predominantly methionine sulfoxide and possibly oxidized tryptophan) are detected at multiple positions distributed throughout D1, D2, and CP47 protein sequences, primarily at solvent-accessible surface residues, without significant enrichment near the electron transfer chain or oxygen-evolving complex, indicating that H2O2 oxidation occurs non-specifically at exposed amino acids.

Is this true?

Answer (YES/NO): NO